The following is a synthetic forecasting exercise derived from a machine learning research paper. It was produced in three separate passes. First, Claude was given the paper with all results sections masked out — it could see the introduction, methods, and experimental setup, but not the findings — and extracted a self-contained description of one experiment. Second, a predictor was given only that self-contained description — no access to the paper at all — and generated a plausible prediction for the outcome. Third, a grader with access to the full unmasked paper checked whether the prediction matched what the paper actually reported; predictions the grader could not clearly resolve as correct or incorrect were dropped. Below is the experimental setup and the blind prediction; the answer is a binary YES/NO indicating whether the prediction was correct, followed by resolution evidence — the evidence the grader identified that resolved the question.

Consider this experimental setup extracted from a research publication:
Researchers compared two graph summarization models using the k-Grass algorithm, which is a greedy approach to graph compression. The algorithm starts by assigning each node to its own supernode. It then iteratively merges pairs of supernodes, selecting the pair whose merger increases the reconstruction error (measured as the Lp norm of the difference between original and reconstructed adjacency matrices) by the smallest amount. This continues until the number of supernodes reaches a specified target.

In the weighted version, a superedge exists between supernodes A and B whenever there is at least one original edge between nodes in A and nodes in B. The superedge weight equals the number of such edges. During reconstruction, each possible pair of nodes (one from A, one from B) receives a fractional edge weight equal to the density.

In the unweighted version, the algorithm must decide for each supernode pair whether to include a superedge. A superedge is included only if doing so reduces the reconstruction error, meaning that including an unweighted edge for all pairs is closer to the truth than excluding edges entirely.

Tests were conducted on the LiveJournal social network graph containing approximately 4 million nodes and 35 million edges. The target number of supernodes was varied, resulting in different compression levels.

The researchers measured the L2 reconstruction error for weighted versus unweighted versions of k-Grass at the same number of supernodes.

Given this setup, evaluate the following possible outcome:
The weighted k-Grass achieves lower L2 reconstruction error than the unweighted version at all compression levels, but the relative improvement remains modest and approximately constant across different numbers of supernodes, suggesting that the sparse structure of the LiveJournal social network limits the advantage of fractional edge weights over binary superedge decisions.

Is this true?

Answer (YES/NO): NO